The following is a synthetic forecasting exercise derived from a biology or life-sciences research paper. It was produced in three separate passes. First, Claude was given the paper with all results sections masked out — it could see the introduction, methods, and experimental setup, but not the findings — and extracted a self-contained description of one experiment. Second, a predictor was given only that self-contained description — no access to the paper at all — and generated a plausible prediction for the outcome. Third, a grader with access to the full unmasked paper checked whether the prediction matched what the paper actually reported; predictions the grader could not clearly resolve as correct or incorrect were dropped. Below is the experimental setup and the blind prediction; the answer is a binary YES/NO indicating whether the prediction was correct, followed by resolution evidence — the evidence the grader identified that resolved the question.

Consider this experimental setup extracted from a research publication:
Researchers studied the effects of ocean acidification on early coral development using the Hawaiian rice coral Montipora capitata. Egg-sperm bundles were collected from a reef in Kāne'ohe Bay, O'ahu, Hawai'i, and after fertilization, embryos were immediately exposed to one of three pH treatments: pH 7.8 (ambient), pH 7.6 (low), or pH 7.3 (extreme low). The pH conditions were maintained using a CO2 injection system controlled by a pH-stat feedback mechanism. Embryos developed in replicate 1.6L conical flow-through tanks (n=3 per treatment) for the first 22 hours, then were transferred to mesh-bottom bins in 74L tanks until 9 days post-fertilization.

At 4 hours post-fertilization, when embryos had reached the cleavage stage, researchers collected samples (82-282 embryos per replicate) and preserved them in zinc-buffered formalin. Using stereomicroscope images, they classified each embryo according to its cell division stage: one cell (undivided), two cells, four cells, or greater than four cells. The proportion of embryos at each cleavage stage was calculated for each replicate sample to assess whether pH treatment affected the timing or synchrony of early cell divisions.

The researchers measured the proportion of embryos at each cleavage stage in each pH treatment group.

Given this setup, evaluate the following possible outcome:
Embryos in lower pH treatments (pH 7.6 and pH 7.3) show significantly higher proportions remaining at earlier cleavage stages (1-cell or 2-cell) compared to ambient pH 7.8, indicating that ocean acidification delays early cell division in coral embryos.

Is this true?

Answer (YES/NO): NO